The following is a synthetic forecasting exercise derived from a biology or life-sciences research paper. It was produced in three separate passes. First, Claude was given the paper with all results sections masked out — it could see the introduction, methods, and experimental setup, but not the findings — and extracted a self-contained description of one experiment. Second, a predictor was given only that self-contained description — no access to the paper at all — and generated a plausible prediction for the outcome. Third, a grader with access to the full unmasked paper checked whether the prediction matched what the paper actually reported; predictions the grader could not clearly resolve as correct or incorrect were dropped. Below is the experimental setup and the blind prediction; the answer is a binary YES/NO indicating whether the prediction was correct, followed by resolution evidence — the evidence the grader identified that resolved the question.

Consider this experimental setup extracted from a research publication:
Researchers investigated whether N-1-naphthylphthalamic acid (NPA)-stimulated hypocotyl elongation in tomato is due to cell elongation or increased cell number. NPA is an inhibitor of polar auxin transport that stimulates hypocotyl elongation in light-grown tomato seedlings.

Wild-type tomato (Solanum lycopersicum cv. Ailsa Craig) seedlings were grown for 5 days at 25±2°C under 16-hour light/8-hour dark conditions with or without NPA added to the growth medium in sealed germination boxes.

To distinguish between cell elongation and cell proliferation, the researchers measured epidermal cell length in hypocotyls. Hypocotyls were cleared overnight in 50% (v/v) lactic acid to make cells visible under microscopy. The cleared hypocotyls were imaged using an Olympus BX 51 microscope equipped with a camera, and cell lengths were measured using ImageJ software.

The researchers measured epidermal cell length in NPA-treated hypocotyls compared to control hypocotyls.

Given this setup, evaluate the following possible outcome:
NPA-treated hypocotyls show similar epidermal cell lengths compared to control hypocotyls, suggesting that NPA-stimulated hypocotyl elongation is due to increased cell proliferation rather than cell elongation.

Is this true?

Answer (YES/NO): NO